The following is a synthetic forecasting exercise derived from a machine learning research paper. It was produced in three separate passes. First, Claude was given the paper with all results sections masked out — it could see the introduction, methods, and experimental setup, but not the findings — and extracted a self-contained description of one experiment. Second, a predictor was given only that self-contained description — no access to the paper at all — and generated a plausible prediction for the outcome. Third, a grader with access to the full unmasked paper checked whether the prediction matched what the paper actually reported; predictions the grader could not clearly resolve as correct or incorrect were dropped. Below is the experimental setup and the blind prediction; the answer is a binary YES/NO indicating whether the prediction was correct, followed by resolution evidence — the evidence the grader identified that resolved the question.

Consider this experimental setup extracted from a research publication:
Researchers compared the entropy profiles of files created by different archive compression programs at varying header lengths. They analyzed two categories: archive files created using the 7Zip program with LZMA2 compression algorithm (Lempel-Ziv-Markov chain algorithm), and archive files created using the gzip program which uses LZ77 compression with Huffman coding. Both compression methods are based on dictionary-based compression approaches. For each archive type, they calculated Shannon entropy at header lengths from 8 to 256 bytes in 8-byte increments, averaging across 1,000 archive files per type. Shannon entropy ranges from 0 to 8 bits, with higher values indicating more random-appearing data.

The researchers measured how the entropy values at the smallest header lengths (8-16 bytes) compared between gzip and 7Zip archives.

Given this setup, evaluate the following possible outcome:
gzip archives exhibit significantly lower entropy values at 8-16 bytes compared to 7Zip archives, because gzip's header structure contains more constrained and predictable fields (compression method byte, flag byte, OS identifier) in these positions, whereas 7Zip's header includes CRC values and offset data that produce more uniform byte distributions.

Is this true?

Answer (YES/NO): NO